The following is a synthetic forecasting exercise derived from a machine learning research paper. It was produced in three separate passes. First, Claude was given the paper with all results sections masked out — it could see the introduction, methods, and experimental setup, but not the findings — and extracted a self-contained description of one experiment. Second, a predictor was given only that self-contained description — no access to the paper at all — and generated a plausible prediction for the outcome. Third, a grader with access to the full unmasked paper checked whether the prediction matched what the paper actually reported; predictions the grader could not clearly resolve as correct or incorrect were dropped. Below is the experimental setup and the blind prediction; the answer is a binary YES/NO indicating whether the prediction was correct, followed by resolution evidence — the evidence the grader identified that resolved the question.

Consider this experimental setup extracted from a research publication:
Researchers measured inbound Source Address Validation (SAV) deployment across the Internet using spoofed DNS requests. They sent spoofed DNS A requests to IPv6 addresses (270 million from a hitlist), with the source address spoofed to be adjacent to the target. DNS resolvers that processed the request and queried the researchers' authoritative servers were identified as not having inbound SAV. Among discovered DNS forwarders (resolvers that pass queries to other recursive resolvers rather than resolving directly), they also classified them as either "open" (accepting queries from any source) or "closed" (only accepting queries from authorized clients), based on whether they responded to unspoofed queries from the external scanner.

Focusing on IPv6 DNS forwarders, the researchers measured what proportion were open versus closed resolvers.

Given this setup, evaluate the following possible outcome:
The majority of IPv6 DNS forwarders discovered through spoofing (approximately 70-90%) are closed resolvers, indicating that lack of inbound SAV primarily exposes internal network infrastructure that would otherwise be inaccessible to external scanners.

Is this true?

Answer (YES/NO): NO